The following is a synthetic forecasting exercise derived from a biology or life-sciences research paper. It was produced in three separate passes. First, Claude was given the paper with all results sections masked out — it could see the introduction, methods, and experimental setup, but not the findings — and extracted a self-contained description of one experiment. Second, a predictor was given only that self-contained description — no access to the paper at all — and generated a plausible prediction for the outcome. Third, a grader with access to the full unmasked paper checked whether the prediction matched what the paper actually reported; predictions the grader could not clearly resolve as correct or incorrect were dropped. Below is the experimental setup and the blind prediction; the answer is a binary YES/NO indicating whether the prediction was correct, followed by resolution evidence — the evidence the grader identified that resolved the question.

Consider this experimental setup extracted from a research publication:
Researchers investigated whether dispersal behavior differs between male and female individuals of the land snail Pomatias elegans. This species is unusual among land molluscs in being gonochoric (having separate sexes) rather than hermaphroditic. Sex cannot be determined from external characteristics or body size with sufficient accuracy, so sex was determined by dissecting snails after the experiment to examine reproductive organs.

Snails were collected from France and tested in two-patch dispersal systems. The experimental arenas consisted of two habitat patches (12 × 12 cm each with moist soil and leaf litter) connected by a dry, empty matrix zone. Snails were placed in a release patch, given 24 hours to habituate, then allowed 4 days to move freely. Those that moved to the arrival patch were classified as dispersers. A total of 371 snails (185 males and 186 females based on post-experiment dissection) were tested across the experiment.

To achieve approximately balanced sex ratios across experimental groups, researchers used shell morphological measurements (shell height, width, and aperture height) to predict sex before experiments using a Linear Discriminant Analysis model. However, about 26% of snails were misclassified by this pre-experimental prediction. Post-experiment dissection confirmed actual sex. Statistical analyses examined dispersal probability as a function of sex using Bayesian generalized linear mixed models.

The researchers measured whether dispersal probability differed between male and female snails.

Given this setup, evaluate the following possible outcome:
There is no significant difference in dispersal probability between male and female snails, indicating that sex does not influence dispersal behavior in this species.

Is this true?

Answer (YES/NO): YES